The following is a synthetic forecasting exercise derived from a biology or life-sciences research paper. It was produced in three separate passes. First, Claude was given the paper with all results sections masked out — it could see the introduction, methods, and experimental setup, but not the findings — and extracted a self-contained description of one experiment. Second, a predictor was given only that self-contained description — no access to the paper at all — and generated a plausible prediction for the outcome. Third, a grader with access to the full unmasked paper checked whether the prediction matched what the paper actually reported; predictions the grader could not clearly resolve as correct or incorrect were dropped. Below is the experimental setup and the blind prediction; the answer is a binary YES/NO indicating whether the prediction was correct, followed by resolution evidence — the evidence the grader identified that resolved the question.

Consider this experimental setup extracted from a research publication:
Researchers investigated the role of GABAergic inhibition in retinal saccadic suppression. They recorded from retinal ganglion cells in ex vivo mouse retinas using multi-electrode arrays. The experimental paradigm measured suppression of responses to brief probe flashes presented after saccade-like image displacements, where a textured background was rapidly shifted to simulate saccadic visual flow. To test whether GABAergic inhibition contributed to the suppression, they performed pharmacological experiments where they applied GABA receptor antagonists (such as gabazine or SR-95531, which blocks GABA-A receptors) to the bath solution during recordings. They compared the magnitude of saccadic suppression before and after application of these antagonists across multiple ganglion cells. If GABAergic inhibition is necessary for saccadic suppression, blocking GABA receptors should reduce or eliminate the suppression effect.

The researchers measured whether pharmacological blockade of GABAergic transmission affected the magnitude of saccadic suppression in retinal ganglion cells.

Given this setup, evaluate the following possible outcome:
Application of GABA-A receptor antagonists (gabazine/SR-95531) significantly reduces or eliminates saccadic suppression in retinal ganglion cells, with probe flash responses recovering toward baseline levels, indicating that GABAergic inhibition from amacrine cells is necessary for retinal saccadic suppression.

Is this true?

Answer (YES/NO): NO